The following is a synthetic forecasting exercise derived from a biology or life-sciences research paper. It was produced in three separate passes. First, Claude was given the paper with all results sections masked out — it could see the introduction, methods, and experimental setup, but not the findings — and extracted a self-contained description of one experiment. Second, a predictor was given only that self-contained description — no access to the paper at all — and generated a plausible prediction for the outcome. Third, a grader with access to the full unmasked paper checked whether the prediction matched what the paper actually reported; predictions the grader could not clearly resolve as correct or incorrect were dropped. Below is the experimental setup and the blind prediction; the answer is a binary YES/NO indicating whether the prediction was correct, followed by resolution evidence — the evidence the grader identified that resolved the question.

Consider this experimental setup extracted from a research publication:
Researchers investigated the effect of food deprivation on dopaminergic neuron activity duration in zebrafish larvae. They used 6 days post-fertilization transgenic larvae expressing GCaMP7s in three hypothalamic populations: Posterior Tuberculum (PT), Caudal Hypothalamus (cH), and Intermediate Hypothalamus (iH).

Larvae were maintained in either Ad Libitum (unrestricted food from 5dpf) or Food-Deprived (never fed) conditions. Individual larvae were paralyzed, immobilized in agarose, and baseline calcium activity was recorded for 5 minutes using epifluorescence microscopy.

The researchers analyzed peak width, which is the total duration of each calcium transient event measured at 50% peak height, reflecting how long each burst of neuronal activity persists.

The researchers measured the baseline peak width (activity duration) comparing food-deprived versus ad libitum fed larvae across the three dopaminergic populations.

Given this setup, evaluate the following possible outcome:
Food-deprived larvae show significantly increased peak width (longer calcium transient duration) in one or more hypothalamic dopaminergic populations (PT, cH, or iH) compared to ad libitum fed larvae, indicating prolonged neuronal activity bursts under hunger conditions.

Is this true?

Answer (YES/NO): YES